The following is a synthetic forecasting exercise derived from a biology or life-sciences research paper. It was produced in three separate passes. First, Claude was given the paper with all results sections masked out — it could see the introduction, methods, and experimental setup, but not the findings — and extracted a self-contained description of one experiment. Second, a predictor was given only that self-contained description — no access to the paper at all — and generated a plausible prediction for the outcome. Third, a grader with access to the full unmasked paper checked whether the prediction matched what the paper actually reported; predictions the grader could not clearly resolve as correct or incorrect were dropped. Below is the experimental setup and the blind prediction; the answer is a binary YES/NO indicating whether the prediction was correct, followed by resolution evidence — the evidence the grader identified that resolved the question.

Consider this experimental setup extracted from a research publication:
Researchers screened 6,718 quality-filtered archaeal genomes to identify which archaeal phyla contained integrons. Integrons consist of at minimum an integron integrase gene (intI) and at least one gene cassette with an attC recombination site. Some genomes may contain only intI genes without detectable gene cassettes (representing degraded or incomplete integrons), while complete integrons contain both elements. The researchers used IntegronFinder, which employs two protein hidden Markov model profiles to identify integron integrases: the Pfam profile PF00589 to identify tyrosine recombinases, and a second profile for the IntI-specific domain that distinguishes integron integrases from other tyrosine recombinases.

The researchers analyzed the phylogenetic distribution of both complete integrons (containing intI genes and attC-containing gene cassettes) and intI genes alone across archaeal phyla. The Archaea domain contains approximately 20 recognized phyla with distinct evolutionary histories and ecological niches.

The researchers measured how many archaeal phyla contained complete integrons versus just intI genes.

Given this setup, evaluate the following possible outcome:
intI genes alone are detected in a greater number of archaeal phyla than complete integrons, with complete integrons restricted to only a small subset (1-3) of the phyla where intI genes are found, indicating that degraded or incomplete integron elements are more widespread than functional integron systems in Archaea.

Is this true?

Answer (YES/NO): NO